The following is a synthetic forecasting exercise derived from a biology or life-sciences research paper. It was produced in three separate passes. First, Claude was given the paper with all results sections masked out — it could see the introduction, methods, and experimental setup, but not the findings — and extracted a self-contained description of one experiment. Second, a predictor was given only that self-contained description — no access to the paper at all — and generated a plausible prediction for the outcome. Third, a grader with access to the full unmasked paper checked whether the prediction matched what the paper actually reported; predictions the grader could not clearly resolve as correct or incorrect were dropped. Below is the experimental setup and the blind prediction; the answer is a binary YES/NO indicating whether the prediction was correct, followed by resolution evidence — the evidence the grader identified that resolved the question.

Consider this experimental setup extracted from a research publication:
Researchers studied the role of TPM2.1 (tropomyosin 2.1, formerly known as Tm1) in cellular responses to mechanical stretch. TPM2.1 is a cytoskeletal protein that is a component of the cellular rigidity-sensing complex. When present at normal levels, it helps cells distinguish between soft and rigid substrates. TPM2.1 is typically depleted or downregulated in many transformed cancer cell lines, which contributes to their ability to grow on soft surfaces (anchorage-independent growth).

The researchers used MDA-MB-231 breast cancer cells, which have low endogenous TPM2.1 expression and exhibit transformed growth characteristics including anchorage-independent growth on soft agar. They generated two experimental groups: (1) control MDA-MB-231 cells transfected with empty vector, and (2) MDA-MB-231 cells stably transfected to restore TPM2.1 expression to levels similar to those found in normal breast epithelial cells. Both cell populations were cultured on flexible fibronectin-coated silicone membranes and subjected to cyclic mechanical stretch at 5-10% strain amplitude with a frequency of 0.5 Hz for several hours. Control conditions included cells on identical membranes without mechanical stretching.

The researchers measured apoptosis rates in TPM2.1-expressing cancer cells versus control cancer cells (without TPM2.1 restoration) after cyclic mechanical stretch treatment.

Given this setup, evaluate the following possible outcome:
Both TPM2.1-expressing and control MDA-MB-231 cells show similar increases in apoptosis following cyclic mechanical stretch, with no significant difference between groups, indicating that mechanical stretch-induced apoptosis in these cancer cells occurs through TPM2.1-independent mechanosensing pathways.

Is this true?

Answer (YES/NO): NO